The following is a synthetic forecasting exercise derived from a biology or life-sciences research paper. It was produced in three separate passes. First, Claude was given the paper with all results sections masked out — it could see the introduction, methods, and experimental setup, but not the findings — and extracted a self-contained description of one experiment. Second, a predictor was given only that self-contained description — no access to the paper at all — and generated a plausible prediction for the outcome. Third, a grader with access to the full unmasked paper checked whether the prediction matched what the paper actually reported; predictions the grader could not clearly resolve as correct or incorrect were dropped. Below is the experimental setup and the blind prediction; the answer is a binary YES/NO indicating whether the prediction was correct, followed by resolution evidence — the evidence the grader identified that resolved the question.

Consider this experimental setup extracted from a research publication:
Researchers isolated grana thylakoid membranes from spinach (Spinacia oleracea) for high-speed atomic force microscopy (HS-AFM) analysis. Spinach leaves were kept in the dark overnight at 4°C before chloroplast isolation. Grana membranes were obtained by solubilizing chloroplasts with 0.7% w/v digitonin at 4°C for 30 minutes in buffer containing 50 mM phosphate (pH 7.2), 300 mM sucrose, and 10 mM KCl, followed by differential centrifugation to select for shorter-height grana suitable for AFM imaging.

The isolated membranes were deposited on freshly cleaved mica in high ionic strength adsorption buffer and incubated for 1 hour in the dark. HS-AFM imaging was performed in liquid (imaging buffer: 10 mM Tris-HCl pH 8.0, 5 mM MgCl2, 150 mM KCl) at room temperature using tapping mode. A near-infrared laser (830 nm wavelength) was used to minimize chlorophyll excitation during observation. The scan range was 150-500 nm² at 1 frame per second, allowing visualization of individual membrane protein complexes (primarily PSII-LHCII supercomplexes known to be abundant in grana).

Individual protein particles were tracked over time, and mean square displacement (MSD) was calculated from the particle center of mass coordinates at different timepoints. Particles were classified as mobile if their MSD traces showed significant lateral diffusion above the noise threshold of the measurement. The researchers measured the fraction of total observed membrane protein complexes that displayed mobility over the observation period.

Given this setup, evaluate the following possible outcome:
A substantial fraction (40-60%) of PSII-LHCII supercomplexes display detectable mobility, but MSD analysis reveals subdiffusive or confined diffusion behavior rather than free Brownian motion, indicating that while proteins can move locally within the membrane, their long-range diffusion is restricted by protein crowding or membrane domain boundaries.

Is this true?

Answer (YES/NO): NO